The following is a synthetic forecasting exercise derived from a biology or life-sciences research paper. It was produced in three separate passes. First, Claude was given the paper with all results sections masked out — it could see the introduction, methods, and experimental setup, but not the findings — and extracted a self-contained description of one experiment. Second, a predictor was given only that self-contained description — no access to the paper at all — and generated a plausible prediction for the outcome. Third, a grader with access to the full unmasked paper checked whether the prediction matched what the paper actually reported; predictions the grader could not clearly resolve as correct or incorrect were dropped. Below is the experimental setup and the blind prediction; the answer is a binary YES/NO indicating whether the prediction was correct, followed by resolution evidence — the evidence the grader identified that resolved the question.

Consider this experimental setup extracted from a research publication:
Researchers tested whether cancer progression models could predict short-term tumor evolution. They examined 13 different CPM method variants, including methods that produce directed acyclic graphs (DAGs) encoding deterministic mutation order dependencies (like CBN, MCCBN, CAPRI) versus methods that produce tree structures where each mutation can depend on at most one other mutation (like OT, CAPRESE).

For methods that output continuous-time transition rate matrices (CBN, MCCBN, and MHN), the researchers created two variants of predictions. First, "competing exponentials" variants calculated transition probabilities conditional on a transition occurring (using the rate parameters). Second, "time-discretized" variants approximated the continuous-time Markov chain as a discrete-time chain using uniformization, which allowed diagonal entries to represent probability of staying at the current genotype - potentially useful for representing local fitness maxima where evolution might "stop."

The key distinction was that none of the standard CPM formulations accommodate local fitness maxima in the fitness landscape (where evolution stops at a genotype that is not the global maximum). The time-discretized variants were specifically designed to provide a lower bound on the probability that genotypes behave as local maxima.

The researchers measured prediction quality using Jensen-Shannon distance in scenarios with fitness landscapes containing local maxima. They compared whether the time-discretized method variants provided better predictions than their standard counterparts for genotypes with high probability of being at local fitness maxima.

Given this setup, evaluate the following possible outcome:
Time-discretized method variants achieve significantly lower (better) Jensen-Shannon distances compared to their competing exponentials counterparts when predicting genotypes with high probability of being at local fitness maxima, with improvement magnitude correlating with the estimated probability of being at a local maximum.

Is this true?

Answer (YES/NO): YES